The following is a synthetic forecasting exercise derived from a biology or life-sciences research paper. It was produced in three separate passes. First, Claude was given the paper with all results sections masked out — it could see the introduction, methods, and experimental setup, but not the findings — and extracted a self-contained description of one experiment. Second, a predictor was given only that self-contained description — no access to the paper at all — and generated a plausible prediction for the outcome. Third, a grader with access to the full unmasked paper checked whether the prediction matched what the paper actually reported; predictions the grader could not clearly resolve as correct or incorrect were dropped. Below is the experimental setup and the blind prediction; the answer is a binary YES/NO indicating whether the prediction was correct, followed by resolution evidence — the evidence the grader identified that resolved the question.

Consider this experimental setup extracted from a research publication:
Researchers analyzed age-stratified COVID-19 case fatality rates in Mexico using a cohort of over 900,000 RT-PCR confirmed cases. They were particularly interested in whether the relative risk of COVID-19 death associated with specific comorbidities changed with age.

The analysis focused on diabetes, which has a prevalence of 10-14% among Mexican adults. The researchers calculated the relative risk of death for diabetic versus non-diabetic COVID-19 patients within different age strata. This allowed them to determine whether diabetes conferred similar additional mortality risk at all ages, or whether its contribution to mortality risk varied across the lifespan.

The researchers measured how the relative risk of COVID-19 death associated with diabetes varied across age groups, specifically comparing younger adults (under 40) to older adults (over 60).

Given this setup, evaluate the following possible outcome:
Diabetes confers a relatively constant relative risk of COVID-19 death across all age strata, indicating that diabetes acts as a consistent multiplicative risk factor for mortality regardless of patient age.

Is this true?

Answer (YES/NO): NO